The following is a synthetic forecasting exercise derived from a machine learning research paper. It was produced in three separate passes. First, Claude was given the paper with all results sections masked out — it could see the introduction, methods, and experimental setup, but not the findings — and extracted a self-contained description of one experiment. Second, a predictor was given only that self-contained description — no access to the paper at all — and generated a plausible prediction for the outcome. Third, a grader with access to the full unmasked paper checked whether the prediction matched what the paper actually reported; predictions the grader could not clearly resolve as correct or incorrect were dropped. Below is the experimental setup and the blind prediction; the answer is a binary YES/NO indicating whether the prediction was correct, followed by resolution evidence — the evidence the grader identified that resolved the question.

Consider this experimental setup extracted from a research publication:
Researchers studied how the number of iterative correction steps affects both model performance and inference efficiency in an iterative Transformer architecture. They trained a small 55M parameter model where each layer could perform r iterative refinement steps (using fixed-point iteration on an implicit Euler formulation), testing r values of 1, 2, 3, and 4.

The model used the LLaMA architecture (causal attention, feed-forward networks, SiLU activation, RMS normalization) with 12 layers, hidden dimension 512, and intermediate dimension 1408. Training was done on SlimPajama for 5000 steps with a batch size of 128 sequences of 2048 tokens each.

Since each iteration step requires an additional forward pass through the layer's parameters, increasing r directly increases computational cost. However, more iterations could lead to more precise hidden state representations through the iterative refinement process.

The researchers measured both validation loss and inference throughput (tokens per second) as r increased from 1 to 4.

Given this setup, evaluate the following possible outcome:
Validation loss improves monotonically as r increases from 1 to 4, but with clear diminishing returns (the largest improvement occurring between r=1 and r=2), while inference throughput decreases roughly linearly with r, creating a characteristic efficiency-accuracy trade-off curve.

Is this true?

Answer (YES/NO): NO